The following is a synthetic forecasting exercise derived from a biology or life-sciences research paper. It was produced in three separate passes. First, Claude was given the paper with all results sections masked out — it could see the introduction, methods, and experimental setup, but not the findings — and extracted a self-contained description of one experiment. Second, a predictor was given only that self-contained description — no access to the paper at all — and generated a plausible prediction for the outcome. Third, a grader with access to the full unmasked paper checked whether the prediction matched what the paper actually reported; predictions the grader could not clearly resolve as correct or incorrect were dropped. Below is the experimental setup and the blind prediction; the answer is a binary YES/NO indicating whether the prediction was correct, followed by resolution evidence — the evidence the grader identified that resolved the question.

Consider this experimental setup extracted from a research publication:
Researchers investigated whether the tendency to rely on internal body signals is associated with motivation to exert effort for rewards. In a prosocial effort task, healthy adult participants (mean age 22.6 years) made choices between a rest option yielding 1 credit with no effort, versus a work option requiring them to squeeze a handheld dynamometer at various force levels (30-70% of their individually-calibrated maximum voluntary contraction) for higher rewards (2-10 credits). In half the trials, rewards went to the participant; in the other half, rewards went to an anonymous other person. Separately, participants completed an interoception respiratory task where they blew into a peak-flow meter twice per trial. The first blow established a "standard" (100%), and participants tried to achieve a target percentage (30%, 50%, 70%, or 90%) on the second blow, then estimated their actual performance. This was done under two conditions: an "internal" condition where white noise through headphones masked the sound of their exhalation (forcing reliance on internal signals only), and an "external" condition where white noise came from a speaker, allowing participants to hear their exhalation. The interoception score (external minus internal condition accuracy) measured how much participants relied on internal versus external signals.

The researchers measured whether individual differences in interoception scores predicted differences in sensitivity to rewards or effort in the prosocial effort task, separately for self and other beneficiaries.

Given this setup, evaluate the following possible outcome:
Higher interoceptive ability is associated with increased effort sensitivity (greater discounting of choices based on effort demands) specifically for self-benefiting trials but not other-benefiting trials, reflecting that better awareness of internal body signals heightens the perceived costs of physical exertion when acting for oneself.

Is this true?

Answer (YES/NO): NO